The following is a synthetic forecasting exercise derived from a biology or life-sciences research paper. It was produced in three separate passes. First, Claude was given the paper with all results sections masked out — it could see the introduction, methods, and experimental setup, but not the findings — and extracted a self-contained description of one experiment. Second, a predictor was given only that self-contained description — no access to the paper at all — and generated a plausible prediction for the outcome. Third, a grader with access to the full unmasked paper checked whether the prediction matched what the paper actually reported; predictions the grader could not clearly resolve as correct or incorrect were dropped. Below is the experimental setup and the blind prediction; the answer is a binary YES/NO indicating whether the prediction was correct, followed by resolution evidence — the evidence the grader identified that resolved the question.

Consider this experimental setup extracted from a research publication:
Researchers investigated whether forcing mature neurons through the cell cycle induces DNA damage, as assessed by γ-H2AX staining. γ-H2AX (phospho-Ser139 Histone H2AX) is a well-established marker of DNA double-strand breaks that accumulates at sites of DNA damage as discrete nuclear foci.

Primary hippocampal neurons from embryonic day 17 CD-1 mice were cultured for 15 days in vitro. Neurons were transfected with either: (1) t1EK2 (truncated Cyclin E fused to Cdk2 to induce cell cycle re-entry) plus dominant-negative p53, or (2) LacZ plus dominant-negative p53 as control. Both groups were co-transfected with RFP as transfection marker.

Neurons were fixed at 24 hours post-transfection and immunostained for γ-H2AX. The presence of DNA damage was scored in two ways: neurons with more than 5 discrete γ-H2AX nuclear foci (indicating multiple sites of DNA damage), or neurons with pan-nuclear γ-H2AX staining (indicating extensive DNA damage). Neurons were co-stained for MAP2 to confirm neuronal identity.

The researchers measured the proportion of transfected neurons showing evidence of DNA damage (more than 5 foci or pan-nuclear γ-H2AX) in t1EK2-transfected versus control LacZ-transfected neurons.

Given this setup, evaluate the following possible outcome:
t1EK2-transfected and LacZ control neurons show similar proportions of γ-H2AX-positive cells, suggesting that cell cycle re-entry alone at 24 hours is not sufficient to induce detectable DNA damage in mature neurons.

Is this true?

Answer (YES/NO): NO